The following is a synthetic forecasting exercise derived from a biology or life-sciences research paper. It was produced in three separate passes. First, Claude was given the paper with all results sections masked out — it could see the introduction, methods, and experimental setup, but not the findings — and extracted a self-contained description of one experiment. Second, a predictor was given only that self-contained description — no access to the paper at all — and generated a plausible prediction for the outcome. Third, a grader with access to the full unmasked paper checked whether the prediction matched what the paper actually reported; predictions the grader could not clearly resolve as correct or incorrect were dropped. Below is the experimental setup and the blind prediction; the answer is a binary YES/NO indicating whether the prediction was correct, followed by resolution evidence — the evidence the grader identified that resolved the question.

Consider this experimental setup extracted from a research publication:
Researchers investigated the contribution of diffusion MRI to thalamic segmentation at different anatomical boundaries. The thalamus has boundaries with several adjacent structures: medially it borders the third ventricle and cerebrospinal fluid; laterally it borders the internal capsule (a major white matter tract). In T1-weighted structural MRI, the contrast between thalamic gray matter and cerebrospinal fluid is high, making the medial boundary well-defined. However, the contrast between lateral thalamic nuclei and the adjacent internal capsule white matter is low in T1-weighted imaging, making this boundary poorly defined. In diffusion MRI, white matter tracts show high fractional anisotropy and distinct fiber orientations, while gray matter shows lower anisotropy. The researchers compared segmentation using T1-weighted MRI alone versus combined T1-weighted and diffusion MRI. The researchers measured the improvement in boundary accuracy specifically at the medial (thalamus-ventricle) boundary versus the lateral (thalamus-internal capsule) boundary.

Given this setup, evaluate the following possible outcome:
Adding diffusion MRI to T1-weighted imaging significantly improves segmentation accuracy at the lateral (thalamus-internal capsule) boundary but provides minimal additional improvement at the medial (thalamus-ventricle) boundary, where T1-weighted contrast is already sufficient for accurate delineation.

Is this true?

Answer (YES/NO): YES